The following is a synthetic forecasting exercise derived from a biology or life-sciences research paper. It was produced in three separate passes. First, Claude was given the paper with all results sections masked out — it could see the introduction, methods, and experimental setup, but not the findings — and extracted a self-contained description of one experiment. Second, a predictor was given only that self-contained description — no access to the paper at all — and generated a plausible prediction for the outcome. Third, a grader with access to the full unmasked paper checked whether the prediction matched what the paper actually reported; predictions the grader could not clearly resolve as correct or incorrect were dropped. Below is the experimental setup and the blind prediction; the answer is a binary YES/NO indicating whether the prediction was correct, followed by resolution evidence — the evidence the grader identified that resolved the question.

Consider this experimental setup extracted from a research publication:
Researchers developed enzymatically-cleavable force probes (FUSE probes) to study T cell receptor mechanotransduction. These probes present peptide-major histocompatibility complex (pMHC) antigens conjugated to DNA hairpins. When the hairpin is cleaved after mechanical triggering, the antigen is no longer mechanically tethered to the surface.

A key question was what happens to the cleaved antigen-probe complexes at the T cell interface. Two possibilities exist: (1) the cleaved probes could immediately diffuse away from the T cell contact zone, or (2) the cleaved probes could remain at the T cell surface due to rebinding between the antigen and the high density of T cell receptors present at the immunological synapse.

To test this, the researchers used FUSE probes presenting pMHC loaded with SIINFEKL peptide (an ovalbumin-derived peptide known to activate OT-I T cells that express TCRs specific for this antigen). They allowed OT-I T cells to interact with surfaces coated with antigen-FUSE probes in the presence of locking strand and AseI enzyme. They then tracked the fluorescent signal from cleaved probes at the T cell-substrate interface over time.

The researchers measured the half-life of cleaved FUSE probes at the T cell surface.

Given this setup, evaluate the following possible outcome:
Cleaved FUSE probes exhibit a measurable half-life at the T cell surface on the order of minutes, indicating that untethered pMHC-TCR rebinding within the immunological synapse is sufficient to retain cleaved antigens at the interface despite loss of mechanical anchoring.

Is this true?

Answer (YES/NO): YES